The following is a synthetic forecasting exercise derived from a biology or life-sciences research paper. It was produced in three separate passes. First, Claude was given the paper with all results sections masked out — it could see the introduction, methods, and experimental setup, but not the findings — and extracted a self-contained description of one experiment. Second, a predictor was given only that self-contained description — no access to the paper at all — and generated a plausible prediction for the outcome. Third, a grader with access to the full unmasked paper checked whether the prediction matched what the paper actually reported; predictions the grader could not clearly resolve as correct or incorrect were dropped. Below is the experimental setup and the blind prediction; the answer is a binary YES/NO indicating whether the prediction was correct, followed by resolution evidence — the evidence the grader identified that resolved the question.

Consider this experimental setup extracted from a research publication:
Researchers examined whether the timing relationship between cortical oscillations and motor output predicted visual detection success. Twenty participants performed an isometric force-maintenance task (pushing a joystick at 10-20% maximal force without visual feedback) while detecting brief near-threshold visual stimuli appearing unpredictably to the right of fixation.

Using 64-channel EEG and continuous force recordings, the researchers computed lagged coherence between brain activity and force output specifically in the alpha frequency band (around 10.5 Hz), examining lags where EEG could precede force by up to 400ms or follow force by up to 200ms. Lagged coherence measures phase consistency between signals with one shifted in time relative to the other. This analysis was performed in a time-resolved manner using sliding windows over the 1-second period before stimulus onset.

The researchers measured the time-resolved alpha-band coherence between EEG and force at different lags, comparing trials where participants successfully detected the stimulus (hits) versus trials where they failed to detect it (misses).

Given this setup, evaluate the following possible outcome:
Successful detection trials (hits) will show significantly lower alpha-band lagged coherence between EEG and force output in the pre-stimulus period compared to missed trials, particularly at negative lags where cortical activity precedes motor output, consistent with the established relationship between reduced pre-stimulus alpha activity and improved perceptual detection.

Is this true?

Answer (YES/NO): NO